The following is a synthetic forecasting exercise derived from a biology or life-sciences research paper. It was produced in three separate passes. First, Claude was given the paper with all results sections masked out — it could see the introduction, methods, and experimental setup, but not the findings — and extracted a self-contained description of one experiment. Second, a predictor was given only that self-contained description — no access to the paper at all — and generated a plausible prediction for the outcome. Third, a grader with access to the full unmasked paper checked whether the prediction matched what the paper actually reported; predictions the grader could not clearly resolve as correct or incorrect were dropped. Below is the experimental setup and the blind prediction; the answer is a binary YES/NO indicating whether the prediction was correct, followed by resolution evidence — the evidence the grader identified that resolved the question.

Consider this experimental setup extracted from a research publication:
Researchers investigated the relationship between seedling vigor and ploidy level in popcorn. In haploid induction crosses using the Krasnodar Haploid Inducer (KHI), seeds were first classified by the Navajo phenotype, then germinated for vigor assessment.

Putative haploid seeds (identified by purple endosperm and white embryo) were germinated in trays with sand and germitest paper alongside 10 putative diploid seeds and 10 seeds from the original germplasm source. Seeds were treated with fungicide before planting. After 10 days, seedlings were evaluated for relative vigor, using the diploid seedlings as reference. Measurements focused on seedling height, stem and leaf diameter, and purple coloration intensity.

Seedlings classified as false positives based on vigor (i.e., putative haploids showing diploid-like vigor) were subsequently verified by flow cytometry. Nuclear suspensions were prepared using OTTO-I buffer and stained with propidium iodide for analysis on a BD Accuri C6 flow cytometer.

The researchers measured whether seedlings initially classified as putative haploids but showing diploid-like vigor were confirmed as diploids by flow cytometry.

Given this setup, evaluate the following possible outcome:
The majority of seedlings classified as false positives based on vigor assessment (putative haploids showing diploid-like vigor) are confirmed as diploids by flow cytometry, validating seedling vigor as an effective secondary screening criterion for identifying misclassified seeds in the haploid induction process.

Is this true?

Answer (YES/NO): YES